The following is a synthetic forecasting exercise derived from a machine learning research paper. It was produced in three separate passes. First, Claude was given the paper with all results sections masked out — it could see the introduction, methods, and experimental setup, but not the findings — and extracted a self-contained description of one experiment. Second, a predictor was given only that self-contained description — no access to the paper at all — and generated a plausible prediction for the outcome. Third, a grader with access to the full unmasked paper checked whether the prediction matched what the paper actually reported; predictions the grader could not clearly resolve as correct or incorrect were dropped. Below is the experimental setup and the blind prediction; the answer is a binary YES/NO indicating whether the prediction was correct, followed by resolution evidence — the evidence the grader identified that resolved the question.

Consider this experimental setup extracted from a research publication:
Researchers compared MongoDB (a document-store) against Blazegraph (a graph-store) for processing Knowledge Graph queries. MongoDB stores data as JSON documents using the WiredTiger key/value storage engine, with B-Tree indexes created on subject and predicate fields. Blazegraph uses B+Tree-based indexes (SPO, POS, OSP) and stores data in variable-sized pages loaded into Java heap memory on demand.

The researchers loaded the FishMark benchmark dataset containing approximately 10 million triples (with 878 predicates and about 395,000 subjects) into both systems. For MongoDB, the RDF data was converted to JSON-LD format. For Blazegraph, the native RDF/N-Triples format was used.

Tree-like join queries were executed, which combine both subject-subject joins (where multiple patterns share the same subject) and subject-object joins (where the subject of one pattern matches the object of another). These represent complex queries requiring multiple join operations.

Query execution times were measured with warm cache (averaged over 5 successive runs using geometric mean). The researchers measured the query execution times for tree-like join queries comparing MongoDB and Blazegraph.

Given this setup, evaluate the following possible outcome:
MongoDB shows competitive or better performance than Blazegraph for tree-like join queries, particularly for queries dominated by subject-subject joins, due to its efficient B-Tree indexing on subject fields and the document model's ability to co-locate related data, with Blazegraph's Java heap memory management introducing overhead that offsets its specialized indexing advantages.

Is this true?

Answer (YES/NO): NO